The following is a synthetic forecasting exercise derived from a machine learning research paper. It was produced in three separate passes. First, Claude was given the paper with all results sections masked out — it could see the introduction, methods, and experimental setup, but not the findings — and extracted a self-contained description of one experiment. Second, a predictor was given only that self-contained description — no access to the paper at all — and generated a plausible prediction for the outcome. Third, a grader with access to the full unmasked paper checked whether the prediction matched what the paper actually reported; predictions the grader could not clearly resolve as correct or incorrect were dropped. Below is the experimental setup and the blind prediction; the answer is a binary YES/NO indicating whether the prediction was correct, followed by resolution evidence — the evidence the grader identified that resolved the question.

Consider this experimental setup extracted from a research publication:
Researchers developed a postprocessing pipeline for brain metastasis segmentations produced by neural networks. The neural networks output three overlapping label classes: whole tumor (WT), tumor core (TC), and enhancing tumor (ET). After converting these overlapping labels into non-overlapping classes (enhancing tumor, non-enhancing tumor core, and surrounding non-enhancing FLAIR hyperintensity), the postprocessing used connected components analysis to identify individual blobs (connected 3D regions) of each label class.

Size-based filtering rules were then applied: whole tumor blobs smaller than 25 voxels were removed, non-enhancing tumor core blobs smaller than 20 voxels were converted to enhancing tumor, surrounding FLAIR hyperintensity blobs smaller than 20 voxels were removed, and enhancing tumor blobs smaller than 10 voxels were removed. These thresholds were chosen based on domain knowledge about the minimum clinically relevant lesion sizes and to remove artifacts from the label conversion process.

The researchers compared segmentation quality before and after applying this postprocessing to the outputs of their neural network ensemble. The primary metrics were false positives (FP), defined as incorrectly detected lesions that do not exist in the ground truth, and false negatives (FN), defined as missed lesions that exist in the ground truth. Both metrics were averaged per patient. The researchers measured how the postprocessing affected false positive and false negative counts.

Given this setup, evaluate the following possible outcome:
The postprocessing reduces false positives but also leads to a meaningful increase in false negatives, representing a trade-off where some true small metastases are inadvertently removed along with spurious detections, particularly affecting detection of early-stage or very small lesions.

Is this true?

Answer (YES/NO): YES